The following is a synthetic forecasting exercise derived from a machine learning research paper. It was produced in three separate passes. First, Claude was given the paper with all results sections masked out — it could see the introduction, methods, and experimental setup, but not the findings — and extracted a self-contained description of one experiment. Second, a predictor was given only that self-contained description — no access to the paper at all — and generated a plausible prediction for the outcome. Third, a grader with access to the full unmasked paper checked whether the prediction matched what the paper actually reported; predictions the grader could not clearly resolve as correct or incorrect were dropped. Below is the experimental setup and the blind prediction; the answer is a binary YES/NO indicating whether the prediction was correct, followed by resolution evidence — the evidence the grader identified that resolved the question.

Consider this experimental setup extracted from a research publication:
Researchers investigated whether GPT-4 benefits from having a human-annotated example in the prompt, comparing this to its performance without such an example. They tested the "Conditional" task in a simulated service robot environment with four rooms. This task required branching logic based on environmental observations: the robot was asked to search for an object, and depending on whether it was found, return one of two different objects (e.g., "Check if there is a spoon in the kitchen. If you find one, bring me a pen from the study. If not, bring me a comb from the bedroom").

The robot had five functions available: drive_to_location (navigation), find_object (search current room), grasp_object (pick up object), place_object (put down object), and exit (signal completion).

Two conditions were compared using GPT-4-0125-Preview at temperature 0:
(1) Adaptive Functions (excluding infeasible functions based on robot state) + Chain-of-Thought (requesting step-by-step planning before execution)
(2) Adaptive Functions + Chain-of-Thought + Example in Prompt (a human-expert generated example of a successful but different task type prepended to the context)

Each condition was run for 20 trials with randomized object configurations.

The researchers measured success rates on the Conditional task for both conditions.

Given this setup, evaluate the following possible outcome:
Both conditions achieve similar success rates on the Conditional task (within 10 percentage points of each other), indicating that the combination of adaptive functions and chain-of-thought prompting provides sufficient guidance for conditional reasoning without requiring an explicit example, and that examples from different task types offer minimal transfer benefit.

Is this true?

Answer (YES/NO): NO